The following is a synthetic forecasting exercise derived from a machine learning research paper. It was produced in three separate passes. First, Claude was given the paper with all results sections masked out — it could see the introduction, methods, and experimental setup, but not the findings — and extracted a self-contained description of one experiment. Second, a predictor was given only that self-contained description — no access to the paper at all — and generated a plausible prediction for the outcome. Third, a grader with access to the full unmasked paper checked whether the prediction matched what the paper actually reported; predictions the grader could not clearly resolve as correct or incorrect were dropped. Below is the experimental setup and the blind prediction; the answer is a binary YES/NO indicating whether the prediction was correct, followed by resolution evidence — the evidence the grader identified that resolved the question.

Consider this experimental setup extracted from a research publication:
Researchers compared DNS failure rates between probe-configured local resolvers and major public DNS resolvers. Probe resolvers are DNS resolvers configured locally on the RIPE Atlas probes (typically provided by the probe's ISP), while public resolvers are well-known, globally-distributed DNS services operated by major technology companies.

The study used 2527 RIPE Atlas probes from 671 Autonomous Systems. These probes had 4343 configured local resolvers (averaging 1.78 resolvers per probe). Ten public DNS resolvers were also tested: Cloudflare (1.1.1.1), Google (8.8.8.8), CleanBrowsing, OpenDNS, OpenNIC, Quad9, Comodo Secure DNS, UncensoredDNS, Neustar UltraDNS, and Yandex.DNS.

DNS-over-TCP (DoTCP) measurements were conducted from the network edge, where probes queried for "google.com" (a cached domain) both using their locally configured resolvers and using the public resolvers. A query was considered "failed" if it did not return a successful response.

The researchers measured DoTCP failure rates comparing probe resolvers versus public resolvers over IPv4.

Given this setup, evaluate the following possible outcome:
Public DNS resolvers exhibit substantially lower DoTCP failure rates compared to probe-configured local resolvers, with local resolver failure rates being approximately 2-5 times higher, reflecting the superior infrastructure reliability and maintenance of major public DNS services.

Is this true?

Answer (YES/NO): NO